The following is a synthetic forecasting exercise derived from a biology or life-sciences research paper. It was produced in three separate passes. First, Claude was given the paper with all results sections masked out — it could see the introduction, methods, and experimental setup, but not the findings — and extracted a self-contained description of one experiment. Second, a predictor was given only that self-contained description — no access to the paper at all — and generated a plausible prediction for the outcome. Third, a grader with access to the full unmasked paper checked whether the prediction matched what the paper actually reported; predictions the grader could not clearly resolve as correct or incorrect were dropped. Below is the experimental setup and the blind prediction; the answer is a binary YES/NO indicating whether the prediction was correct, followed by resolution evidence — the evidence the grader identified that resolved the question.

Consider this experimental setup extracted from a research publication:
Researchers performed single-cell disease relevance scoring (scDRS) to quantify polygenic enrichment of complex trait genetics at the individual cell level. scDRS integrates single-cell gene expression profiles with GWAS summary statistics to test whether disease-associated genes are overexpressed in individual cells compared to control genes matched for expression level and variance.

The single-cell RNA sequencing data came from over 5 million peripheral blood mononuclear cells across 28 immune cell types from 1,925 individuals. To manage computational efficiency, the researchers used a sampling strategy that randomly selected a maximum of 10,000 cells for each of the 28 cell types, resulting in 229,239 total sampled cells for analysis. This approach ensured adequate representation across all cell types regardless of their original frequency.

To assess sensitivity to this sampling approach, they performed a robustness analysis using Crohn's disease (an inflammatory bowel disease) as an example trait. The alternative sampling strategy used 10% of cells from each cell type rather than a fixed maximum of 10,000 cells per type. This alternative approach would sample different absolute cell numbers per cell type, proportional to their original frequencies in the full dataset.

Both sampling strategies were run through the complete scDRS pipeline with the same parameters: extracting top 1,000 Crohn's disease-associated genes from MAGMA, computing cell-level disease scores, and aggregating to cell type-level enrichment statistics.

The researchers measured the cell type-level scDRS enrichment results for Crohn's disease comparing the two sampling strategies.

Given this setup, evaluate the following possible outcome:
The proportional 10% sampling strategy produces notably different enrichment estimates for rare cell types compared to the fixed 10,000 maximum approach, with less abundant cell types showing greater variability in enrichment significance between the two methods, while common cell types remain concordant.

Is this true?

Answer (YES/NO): NO